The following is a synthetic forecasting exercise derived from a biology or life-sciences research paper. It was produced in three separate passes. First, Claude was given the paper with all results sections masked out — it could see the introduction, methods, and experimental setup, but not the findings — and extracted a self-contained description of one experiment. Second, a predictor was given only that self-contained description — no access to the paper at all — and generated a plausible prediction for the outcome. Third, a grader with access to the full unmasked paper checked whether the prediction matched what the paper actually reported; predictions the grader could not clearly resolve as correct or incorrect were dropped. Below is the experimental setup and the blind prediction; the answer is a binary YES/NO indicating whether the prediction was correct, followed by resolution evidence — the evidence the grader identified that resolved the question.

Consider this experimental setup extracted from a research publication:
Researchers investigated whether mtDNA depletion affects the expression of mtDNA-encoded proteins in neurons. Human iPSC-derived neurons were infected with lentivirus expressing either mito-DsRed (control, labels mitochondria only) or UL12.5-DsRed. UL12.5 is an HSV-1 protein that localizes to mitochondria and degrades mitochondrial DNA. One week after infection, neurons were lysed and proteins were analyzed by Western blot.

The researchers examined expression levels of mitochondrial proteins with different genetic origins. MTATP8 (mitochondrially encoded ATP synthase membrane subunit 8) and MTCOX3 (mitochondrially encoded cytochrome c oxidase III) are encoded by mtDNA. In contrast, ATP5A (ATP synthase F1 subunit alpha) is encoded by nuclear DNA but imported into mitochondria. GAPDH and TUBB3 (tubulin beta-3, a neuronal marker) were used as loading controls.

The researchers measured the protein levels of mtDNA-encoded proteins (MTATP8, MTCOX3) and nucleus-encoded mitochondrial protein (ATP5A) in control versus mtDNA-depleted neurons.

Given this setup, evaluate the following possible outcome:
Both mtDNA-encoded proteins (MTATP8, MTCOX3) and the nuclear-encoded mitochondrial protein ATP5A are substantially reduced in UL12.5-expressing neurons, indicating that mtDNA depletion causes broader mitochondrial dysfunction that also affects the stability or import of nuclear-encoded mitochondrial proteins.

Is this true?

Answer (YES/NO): NO